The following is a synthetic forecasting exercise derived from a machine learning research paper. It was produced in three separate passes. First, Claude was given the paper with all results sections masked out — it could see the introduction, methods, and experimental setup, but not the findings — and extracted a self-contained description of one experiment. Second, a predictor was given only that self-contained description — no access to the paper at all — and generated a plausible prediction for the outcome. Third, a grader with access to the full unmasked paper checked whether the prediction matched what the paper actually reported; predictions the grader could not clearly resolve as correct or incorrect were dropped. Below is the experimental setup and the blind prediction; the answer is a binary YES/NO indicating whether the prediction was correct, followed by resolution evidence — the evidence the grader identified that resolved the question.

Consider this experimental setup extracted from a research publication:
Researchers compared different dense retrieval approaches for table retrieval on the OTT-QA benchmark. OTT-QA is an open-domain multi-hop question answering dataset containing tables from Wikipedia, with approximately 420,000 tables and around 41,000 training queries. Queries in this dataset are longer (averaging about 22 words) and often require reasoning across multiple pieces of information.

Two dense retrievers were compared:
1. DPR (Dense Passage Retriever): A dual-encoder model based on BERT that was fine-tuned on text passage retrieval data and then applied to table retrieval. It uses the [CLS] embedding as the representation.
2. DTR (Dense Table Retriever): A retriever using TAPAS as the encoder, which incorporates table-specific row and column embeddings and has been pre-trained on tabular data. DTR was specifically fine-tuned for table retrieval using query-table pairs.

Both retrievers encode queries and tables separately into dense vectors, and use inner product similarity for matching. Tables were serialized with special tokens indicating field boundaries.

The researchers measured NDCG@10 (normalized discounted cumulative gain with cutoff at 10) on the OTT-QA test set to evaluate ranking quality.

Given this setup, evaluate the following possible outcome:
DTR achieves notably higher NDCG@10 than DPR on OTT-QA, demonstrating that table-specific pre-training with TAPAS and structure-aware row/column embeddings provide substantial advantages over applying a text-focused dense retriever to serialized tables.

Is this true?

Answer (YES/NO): NO